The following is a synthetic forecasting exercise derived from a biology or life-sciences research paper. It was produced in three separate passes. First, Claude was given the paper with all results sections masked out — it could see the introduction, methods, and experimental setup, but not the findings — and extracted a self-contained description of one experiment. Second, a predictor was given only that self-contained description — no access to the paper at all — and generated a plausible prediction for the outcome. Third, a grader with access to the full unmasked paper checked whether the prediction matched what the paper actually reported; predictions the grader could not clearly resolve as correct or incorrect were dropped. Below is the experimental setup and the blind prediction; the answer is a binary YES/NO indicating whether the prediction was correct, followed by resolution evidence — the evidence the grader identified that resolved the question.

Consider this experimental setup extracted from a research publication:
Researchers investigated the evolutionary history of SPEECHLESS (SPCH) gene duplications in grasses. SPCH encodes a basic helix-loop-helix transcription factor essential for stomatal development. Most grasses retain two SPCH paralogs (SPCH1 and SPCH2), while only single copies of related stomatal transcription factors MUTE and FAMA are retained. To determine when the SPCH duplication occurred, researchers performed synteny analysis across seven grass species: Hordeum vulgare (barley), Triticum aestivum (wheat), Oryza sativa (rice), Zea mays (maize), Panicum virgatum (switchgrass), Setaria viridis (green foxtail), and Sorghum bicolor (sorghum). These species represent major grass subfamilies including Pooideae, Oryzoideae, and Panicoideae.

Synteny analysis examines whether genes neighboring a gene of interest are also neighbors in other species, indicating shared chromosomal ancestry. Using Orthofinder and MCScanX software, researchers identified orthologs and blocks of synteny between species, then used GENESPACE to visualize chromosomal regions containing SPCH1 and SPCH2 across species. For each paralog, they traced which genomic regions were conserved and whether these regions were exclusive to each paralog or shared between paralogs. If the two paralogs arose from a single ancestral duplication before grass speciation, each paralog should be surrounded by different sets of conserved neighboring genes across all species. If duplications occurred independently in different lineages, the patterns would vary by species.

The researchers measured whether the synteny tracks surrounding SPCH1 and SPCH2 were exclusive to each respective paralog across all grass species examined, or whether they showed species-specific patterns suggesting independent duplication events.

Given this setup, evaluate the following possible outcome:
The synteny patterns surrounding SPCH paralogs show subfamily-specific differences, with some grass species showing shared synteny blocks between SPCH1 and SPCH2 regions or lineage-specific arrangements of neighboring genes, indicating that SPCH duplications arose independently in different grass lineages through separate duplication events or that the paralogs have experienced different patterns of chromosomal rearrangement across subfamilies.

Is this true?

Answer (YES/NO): NO